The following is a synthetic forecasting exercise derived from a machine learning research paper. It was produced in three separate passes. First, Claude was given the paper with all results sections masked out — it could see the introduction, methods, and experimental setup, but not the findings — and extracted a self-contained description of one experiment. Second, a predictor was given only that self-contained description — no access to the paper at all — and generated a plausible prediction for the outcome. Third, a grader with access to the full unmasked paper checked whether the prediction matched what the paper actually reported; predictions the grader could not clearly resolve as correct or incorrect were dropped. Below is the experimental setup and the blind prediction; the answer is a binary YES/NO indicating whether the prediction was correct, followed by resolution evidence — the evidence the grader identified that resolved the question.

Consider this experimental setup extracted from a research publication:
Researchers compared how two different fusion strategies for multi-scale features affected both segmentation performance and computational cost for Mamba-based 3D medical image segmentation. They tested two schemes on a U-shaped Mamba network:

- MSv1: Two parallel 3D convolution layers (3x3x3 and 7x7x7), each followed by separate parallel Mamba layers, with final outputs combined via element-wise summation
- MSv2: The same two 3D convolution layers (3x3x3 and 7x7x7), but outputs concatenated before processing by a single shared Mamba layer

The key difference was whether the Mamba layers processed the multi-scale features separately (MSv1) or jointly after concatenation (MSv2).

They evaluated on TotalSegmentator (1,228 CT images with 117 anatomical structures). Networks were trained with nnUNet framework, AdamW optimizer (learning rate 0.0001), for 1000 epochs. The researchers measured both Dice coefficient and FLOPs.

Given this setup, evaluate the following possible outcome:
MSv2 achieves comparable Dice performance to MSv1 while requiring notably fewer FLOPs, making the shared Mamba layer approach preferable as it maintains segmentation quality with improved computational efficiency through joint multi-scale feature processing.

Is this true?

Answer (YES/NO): YES